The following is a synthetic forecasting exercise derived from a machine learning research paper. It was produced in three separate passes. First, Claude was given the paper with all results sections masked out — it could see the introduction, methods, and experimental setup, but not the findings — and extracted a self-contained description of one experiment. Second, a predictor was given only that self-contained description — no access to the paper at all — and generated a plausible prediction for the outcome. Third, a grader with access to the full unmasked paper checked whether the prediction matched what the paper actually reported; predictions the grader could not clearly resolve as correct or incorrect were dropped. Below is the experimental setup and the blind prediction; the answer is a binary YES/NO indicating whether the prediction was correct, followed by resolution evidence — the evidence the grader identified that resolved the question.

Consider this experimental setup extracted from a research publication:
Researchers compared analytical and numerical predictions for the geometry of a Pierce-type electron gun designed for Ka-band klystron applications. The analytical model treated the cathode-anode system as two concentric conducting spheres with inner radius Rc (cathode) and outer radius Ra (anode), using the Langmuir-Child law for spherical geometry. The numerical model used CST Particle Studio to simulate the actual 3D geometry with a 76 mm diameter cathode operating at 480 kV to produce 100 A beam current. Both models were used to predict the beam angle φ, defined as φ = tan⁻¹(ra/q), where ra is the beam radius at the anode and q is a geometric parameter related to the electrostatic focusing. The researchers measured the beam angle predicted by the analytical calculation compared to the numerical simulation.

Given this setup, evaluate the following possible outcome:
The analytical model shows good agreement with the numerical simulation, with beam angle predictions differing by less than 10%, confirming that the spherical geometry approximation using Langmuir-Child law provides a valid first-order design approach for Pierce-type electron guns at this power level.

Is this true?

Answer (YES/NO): NO